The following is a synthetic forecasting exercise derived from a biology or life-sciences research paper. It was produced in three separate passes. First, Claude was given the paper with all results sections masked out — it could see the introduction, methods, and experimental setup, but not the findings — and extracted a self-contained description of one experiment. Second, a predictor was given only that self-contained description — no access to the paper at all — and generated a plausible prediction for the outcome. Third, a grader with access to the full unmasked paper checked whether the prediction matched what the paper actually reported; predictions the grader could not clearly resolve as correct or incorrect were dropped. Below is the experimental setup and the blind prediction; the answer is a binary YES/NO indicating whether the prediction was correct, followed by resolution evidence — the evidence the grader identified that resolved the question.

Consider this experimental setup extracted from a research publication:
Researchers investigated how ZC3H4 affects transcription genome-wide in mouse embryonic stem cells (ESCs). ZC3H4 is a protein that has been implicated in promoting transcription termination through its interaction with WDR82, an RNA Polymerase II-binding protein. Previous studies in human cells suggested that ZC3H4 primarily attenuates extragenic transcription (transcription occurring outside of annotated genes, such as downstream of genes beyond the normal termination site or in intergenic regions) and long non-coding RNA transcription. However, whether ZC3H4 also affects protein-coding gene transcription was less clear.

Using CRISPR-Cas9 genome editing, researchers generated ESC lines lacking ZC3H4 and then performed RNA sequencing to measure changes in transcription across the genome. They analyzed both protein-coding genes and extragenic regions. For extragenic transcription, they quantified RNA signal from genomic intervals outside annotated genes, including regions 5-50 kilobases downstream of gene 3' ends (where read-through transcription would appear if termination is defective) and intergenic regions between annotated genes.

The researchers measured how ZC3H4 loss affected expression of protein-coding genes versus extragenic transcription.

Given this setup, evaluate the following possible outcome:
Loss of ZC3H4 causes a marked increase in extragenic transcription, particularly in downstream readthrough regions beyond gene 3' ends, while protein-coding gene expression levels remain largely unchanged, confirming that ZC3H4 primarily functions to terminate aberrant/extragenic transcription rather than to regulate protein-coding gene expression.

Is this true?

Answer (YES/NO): NO